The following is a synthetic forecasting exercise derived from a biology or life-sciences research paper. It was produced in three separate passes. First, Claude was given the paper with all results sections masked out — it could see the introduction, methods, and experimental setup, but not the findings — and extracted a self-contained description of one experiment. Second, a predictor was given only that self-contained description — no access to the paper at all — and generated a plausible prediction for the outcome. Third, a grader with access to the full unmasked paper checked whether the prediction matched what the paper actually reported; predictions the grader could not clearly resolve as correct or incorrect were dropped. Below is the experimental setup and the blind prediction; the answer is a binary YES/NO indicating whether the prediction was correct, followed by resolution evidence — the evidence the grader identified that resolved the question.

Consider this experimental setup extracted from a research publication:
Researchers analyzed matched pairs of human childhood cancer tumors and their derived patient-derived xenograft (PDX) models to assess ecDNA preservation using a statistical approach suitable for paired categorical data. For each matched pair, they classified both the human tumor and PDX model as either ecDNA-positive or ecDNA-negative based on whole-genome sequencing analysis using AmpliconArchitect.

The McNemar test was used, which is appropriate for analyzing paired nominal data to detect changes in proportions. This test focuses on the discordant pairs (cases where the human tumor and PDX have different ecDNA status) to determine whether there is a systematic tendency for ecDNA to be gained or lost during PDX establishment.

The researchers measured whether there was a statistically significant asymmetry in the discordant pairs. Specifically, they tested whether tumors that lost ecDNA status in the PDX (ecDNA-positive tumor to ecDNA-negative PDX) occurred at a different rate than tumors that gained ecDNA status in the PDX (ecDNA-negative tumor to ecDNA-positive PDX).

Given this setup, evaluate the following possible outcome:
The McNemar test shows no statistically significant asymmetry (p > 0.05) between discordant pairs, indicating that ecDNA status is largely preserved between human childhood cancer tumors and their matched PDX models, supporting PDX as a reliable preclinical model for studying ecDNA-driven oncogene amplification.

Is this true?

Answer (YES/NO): NO